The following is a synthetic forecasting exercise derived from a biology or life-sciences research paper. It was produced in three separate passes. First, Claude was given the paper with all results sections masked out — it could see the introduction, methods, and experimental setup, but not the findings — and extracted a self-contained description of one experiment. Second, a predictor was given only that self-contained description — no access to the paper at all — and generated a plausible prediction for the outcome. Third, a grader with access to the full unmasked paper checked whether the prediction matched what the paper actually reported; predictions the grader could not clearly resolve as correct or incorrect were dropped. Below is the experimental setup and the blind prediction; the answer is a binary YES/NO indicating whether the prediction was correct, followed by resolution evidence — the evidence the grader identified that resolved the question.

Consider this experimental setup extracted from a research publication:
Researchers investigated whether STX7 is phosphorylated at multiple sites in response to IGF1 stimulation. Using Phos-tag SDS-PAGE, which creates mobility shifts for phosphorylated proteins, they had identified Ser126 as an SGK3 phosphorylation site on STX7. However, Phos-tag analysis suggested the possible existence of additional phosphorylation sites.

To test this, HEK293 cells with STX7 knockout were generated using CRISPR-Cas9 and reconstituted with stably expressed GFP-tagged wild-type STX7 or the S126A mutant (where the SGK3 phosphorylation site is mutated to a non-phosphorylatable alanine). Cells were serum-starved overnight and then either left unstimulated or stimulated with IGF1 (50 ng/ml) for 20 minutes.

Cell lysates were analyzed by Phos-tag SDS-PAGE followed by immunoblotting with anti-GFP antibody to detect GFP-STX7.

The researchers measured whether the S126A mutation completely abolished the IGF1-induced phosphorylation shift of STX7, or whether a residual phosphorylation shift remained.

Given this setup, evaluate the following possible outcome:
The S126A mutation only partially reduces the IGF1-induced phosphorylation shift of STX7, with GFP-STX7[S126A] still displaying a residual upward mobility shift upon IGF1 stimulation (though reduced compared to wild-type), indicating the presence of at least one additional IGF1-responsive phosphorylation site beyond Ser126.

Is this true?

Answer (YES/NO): YES